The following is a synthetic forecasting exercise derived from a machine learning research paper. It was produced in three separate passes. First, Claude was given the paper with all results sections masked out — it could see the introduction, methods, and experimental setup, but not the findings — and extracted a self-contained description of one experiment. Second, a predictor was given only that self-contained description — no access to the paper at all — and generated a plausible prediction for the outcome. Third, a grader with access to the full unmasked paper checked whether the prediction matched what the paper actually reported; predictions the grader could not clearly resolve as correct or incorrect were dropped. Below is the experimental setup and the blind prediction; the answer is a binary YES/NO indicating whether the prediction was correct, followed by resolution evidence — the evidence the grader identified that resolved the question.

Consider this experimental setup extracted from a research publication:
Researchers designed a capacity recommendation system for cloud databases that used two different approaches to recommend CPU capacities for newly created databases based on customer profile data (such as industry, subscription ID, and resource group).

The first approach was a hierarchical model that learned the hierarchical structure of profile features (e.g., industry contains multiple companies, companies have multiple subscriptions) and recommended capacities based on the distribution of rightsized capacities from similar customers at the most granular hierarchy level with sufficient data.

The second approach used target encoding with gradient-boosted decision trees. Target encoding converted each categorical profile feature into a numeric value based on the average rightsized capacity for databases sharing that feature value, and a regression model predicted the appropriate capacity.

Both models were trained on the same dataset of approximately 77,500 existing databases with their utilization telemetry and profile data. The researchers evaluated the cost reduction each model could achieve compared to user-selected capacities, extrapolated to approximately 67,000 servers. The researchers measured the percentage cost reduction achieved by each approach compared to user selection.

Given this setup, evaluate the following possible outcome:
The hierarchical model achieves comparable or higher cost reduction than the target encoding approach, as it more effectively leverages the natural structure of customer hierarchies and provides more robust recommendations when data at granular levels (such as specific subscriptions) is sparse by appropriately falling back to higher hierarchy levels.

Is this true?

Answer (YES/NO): YES